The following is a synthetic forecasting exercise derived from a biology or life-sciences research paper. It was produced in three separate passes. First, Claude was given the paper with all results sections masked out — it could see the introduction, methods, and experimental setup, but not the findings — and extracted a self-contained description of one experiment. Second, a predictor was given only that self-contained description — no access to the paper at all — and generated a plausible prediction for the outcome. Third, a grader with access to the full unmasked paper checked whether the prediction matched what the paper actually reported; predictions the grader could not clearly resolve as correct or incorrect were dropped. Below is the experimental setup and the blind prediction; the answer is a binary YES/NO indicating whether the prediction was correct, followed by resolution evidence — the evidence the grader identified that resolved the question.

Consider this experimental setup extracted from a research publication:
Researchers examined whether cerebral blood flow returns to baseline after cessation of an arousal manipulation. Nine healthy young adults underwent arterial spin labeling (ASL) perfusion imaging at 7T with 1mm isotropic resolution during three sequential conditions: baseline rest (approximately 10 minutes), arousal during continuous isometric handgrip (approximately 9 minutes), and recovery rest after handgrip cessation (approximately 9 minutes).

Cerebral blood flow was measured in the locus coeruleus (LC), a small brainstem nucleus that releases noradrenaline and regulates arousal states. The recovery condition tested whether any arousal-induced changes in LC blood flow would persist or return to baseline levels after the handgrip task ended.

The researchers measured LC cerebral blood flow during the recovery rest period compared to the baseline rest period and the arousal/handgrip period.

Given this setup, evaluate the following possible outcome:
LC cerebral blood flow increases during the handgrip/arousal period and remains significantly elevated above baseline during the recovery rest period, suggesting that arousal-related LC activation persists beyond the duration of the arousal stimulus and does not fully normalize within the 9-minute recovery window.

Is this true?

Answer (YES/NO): NO